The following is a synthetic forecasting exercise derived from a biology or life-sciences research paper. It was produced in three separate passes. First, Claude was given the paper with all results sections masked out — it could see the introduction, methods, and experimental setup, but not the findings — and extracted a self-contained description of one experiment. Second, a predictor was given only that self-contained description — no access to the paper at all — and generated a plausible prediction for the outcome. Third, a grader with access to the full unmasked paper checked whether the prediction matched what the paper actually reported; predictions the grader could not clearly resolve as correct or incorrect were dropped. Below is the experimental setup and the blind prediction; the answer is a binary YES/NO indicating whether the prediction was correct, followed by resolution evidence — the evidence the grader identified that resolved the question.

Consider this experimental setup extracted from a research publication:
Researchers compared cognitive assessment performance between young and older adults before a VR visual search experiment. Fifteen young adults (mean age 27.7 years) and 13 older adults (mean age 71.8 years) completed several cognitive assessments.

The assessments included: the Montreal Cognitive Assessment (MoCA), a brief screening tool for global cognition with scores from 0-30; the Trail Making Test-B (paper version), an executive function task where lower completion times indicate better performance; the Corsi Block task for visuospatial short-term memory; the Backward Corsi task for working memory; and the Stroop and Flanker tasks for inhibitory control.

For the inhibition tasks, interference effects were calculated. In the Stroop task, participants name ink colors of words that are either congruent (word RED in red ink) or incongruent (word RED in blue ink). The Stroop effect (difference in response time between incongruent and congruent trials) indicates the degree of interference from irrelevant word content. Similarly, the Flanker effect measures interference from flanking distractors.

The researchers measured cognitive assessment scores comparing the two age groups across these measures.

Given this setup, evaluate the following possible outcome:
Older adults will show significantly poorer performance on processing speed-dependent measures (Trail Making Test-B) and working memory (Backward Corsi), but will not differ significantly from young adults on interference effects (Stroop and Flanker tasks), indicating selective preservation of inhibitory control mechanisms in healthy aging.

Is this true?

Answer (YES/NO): NO